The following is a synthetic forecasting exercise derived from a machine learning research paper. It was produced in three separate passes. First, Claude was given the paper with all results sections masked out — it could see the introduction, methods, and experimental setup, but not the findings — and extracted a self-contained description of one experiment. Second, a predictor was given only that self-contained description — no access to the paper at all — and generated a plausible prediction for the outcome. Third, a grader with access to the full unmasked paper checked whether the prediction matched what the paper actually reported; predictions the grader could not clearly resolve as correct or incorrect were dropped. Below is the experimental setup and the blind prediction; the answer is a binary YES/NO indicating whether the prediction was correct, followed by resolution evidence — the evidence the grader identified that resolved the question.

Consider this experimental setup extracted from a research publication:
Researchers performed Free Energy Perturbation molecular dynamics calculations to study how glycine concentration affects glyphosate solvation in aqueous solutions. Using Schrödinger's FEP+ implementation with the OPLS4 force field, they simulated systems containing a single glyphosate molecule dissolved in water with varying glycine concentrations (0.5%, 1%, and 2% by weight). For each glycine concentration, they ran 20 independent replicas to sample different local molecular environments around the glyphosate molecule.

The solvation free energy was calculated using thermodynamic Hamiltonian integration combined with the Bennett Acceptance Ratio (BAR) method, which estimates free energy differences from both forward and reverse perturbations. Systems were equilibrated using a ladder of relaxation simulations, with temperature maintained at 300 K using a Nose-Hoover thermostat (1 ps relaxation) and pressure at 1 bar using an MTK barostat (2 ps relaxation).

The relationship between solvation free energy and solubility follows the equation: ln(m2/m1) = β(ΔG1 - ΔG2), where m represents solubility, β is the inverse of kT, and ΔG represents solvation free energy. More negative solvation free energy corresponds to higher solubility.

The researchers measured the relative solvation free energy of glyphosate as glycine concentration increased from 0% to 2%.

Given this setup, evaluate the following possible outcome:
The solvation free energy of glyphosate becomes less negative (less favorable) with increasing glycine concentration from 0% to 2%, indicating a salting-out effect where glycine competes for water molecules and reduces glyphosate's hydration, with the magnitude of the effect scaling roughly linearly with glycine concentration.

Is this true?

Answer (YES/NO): NO